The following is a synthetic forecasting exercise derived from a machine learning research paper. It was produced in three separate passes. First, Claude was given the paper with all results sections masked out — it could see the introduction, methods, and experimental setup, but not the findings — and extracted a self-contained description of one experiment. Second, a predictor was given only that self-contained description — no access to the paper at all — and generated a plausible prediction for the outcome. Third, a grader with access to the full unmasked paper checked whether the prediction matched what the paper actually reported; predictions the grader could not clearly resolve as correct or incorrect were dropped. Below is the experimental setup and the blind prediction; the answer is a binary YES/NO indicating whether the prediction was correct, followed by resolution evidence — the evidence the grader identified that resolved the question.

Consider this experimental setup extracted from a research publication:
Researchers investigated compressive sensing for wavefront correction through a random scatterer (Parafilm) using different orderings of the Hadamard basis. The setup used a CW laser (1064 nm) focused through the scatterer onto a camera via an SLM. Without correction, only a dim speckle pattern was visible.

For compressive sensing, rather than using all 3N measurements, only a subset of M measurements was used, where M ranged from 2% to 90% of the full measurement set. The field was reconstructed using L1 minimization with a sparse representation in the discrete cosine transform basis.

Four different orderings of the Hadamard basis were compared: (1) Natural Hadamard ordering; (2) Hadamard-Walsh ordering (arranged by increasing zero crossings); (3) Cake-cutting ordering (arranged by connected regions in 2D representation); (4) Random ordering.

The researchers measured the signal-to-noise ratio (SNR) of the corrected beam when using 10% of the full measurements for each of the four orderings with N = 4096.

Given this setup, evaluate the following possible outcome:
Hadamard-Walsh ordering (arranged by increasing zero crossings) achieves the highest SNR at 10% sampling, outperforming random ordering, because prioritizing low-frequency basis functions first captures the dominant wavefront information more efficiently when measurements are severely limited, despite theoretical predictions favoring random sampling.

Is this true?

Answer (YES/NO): YES